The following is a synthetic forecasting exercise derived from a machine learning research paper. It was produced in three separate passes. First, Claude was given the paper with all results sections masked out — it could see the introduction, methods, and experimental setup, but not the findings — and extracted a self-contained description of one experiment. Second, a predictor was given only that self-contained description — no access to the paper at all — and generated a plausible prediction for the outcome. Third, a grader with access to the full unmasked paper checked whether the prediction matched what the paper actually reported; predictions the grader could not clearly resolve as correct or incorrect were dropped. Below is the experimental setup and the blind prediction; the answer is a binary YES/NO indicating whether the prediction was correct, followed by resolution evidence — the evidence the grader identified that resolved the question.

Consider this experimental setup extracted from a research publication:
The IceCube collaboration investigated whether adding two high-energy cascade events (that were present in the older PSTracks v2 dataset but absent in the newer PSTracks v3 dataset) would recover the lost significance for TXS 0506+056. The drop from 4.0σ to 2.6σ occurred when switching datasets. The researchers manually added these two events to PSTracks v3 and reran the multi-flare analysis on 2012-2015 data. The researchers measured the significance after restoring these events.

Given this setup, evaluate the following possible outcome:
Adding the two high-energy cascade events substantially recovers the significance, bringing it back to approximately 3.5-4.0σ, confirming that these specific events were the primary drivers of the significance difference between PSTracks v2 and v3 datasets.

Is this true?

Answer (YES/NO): NO